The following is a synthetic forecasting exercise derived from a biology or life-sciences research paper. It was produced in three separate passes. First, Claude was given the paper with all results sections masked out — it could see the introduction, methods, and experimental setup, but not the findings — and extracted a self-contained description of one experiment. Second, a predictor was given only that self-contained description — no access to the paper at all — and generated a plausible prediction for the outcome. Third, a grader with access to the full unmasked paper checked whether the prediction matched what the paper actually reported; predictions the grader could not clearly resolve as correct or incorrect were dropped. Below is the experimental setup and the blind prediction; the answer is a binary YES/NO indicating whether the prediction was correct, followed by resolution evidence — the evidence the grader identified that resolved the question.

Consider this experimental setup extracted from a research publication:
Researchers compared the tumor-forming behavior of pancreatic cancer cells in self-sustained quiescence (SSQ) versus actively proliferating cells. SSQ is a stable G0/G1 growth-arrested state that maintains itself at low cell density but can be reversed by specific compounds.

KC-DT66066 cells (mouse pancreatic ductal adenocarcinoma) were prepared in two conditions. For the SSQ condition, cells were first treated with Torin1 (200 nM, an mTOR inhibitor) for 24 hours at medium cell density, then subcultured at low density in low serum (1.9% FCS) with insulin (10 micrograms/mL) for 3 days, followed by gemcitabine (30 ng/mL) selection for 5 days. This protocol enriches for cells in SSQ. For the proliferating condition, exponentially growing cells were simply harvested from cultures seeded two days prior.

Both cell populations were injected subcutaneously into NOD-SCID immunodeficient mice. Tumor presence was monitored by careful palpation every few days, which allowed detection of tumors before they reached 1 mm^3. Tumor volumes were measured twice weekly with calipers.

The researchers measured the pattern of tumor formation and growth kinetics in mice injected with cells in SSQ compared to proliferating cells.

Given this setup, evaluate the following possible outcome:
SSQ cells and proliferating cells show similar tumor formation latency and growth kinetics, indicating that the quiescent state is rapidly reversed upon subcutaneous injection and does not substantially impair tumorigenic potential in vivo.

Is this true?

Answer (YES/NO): NO